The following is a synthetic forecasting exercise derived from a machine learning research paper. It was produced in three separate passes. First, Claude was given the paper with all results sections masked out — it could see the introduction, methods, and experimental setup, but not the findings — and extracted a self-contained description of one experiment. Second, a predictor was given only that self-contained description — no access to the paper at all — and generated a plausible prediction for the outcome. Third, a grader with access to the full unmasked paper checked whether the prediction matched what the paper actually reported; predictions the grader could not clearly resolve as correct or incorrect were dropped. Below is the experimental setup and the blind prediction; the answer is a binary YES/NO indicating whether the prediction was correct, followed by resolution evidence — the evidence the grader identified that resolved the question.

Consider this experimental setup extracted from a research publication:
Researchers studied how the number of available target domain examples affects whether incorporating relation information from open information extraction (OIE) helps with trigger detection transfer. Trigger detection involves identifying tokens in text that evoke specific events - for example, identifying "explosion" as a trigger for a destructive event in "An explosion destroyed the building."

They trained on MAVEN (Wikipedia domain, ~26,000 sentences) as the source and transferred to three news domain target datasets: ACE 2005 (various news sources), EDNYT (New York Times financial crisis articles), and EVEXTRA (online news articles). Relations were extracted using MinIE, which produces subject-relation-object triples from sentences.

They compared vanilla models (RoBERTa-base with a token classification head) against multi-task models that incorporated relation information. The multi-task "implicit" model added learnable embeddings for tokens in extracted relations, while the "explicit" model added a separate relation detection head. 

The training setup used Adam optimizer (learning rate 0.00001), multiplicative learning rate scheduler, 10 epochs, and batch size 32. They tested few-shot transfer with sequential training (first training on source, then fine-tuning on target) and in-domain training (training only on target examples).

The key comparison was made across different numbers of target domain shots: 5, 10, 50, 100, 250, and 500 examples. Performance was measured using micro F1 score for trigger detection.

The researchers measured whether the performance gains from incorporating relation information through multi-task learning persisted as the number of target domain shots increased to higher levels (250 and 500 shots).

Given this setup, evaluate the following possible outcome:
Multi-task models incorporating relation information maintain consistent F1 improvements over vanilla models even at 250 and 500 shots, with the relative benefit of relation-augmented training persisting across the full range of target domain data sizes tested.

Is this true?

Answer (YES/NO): NO